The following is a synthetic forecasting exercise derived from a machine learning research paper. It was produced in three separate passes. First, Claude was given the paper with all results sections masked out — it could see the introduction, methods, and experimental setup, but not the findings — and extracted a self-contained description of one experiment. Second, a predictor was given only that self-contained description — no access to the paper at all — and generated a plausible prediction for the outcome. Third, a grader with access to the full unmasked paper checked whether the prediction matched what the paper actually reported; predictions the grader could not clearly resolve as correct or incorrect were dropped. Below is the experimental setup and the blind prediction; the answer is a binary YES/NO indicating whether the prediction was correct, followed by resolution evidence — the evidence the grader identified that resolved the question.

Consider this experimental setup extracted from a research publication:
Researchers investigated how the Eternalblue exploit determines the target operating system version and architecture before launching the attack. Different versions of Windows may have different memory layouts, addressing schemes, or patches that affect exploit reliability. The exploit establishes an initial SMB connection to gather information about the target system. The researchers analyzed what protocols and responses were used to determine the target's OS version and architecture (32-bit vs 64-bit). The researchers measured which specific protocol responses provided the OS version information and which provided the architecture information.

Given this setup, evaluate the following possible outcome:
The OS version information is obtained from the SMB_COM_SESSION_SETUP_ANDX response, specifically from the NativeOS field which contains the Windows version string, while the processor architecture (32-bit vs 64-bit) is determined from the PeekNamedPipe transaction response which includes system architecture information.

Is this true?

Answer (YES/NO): NO